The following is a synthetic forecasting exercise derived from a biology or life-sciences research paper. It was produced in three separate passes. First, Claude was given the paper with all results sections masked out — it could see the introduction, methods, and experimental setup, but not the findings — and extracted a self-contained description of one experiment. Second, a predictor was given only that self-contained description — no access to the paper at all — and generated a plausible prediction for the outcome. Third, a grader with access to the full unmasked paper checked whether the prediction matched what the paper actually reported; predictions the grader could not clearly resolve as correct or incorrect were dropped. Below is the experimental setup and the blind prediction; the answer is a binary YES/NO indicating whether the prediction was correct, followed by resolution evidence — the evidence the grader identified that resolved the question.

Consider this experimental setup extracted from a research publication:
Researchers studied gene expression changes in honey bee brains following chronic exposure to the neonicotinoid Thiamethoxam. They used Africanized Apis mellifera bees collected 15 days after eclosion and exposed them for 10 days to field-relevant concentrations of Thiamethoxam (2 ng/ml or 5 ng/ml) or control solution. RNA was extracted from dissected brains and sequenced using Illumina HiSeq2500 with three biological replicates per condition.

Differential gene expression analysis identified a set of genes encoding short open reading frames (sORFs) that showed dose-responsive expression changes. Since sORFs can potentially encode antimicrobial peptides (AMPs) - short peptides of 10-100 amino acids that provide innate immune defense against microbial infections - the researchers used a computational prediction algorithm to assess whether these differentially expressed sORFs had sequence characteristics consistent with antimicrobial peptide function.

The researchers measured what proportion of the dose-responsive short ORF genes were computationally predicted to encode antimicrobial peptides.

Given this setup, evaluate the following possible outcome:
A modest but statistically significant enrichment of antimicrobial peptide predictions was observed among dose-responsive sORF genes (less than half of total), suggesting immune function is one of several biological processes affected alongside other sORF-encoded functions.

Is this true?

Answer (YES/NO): NO